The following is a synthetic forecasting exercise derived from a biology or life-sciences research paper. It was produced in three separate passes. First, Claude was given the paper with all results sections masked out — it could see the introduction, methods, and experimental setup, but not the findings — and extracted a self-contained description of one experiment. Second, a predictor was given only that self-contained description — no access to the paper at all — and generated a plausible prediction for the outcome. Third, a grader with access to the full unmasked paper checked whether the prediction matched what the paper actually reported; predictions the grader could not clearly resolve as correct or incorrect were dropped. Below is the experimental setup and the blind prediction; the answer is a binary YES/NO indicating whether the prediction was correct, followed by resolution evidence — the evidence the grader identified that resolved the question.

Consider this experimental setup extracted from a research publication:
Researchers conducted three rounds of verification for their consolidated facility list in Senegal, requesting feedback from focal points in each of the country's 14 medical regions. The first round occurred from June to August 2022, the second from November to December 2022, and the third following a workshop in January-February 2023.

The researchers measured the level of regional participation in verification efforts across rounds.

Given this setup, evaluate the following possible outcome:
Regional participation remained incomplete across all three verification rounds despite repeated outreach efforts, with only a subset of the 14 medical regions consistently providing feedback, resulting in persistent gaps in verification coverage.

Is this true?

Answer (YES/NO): NO